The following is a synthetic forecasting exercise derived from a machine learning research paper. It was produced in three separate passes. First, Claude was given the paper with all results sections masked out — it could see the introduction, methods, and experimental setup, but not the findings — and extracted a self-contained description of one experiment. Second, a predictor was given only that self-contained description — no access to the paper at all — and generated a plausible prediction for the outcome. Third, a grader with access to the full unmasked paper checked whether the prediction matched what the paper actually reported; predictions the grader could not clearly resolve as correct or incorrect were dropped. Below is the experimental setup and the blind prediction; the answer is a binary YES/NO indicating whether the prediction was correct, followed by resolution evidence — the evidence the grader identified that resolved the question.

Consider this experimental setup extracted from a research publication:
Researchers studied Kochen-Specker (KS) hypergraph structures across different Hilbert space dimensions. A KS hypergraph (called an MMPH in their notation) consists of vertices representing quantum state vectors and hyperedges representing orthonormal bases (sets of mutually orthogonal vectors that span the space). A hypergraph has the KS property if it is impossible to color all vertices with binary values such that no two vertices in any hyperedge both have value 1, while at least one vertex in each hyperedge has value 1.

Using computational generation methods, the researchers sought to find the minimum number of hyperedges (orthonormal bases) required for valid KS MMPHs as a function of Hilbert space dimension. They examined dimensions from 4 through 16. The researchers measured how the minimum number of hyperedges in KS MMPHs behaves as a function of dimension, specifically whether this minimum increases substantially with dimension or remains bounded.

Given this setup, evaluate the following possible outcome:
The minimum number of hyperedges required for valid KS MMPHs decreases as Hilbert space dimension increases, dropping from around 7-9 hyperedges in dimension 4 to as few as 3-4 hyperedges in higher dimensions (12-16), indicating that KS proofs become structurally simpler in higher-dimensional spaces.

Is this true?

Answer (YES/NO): NO